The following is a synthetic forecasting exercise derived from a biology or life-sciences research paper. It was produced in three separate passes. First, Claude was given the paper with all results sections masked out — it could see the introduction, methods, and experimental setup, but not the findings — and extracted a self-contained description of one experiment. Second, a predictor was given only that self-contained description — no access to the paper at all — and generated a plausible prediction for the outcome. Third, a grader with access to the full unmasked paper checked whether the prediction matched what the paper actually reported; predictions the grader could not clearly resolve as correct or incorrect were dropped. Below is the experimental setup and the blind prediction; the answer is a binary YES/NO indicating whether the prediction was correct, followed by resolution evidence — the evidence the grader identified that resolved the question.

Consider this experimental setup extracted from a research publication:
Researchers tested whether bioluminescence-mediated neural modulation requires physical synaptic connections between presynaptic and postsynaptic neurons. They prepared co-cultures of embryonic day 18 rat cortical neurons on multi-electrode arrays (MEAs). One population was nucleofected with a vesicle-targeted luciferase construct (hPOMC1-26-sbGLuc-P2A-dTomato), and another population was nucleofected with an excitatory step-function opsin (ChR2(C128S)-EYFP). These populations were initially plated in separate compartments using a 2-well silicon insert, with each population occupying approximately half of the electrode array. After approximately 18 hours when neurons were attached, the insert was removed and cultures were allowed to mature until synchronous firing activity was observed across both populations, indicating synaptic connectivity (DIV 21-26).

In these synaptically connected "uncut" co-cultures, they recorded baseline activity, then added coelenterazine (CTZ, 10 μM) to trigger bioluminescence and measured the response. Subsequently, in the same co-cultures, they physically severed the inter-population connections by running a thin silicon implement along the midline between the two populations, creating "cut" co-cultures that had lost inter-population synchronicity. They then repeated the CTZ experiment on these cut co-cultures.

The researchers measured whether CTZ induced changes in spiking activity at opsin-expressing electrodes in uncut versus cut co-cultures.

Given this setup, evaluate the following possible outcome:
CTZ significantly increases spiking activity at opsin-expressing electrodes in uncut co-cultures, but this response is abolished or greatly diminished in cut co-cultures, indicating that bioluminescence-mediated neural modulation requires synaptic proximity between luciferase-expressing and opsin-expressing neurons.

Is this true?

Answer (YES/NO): YES